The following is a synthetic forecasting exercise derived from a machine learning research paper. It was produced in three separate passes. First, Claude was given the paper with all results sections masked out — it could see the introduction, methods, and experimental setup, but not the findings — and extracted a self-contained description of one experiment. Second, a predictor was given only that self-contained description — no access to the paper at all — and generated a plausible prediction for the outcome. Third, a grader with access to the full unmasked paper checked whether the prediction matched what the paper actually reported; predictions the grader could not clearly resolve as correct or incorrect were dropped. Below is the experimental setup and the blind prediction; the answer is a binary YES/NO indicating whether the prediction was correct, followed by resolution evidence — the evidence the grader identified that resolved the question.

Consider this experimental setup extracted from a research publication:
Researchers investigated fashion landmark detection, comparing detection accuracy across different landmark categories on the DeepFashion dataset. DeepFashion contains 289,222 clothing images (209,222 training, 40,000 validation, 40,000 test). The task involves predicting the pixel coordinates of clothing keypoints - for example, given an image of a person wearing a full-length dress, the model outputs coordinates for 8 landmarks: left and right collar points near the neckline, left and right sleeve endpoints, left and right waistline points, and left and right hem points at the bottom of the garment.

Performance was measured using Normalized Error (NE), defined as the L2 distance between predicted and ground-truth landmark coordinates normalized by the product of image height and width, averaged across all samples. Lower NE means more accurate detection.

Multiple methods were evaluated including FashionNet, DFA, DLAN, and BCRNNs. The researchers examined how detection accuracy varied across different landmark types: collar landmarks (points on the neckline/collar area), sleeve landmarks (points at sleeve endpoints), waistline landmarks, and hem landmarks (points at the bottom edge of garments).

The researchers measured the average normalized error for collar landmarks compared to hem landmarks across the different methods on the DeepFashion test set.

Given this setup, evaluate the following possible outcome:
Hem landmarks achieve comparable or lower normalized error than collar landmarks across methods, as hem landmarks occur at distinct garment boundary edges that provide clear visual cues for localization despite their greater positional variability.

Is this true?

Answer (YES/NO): NO